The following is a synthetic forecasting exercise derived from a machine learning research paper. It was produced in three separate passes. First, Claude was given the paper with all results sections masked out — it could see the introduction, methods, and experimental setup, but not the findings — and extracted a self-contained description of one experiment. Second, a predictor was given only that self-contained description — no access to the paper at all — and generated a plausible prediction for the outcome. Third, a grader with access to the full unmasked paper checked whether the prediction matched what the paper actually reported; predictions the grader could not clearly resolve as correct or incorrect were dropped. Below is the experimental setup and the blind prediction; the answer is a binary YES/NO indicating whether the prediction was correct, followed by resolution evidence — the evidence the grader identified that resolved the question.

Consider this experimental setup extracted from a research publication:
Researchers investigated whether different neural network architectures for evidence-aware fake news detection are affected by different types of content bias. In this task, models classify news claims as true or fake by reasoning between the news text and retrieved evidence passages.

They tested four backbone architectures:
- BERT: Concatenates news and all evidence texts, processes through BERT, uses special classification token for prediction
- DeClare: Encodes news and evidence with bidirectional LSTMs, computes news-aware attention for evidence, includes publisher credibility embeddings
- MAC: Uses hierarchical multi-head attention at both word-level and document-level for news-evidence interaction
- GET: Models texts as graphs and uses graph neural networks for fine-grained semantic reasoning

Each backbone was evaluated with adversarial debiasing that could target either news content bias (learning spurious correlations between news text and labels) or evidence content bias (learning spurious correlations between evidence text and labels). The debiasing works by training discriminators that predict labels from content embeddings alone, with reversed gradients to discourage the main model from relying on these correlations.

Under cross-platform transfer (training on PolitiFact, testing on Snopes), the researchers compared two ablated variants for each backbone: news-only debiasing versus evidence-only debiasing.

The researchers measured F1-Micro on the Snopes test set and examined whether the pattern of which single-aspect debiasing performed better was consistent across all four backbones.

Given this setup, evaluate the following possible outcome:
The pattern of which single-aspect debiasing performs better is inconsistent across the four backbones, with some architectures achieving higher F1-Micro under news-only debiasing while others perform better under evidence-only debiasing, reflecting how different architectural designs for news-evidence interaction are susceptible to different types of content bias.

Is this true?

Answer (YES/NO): YES